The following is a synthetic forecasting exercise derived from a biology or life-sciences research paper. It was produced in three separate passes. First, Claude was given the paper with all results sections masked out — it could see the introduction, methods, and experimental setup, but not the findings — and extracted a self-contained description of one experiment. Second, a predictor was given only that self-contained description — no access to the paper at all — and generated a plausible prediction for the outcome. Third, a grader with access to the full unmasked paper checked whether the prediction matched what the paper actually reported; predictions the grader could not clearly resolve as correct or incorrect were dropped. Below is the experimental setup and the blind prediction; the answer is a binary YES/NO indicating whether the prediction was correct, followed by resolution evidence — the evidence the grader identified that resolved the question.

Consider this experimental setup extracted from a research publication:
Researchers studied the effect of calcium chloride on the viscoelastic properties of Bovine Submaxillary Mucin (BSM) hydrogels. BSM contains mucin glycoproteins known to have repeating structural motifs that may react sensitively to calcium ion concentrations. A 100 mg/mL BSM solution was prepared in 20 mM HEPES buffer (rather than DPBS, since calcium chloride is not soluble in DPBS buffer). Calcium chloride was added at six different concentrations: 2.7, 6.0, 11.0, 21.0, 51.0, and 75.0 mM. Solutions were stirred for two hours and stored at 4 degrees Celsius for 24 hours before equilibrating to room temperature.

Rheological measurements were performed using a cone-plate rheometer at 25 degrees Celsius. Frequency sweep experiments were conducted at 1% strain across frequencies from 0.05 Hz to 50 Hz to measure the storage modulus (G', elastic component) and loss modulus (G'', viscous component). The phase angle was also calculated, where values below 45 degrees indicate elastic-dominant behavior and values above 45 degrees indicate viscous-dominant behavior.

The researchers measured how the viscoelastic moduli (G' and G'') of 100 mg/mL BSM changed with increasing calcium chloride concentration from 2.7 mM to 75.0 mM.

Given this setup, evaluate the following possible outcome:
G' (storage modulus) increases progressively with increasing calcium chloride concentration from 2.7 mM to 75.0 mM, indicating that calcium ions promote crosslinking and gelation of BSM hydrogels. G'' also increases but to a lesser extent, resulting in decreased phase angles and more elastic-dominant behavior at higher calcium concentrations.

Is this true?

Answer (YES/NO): NO